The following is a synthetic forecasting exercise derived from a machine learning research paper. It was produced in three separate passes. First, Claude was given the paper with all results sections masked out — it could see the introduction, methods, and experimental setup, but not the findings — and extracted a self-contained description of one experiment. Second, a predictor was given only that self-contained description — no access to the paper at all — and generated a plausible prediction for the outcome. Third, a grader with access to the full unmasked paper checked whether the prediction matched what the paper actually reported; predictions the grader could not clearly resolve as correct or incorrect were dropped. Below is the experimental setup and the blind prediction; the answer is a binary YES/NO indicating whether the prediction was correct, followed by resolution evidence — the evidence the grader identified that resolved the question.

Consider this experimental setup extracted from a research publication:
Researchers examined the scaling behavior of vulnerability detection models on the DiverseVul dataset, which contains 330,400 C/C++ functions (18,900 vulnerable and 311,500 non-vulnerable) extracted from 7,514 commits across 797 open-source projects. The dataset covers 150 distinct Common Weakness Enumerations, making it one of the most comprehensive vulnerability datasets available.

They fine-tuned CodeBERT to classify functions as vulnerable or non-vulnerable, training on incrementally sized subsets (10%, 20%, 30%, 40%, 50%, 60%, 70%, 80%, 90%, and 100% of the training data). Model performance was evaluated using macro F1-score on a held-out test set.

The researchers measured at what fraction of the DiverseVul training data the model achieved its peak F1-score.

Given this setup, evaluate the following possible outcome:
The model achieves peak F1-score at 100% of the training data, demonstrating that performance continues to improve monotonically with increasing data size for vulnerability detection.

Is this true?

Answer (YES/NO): NO